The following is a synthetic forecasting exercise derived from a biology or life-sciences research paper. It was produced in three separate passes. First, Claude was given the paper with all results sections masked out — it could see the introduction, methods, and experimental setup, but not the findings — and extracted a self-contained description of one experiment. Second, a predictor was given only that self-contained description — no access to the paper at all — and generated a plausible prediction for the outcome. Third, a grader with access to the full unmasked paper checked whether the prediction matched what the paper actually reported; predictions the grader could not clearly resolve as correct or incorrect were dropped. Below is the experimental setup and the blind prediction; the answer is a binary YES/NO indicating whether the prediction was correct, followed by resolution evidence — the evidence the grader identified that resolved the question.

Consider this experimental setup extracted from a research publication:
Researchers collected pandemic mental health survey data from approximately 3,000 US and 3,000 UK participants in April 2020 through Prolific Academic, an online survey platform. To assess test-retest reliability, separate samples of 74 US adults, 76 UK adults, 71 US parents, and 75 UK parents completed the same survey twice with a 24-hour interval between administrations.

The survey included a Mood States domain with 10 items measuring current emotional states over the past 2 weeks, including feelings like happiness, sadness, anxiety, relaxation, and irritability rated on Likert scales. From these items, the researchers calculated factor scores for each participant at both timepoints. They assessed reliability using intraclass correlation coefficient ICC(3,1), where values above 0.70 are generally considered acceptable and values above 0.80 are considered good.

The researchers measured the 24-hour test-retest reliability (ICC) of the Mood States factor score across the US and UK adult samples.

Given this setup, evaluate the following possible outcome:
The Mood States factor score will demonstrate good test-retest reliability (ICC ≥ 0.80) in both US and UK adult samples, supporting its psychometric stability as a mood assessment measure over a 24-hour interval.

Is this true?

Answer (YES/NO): NO